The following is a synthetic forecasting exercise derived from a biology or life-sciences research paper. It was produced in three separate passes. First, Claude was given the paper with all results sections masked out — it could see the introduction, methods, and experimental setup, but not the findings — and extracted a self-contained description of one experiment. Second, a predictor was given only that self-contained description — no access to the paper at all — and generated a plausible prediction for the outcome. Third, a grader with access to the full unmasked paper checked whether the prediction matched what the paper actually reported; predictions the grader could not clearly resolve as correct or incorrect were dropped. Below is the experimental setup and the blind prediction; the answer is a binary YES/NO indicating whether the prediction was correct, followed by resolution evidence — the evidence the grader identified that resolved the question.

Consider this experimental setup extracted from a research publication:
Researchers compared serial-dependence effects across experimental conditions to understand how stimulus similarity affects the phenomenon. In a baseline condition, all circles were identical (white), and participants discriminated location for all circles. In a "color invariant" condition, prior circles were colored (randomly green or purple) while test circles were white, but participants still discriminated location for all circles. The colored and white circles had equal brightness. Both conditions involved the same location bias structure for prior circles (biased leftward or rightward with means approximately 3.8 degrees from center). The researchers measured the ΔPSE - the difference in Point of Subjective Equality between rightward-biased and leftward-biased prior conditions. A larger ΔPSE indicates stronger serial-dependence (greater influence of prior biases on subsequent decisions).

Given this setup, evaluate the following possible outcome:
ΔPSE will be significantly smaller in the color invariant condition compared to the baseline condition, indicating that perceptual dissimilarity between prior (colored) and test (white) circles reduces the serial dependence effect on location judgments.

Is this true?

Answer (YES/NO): YES